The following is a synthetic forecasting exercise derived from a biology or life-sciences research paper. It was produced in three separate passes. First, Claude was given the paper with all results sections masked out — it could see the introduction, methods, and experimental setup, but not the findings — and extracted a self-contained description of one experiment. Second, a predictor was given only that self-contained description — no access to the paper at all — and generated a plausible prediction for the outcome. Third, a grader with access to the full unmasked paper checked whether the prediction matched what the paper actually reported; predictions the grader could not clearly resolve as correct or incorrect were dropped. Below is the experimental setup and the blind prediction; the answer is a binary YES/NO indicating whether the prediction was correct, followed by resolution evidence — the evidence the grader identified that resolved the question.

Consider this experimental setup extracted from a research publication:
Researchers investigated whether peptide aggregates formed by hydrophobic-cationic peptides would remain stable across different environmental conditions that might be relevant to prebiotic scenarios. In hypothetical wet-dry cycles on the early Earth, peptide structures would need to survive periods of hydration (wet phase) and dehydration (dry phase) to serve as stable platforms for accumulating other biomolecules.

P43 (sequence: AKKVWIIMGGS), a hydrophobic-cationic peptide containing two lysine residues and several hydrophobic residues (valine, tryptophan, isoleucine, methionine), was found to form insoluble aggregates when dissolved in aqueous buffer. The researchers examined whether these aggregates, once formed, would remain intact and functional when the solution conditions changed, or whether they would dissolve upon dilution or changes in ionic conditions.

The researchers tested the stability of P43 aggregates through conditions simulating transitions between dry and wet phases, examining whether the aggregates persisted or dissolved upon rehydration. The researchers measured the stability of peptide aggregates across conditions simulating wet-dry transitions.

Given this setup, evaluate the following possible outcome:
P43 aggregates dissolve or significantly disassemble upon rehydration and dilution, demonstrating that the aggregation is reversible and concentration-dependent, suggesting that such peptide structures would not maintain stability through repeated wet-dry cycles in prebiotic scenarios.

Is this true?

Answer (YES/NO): NO